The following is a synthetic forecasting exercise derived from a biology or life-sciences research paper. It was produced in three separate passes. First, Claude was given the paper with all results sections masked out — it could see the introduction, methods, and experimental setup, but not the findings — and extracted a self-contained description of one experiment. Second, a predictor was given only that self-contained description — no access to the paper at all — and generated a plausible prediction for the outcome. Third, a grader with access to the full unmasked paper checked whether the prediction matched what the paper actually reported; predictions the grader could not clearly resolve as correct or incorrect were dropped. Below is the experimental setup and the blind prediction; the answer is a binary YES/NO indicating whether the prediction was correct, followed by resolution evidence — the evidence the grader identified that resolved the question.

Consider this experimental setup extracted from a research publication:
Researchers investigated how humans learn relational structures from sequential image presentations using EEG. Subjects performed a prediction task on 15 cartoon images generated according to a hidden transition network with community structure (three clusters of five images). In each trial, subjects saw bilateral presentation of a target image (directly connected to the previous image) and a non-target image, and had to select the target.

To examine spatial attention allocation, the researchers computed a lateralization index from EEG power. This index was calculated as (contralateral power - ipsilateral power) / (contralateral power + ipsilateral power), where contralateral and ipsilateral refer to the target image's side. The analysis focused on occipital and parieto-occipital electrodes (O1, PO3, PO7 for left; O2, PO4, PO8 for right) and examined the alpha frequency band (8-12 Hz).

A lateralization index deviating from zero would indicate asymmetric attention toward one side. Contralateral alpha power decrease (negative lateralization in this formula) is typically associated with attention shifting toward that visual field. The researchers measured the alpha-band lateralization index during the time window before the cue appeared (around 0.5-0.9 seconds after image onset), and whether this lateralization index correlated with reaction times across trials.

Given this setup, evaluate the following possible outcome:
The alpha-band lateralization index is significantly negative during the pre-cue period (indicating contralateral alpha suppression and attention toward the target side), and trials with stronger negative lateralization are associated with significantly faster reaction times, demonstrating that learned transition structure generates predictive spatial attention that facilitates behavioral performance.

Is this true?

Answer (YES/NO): YES